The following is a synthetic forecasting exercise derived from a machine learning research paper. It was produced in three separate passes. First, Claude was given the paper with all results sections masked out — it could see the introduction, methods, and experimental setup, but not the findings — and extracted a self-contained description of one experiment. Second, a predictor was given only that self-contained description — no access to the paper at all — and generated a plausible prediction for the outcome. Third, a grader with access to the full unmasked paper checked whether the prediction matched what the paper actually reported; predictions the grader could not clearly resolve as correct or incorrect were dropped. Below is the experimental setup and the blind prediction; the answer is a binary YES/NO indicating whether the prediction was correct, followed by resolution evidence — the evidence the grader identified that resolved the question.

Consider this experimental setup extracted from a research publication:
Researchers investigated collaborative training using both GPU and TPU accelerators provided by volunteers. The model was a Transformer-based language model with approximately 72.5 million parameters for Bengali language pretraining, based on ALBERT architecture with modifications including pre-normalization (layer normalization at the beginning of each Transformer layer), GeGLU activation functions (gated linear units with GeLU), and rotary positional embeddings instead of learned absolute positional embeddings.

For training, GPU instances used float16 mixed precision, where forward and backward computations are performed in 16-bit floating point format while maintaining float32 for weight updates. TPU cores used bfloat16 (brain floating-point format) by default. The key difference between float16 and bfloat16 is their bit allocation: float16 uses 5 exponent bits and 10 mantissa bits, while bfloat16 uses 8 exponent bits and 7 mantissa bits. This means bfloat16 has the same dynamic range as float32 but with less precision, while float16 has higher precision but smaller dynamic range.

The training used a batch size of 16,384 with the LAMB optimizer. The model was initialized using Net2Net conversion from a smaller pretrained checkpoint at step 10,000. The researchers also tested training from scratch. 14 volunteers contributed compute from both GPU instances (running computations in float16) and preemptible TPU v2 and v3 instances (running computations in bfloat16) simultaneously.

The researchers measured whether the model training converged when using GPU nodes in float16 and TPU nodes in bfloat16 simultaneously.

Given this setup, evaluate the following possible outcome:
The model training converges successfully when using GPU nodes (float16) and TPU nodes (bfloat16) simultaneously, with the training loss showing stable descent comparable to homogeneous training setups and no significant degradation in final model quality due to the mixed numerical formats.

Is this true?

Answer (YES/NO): NO